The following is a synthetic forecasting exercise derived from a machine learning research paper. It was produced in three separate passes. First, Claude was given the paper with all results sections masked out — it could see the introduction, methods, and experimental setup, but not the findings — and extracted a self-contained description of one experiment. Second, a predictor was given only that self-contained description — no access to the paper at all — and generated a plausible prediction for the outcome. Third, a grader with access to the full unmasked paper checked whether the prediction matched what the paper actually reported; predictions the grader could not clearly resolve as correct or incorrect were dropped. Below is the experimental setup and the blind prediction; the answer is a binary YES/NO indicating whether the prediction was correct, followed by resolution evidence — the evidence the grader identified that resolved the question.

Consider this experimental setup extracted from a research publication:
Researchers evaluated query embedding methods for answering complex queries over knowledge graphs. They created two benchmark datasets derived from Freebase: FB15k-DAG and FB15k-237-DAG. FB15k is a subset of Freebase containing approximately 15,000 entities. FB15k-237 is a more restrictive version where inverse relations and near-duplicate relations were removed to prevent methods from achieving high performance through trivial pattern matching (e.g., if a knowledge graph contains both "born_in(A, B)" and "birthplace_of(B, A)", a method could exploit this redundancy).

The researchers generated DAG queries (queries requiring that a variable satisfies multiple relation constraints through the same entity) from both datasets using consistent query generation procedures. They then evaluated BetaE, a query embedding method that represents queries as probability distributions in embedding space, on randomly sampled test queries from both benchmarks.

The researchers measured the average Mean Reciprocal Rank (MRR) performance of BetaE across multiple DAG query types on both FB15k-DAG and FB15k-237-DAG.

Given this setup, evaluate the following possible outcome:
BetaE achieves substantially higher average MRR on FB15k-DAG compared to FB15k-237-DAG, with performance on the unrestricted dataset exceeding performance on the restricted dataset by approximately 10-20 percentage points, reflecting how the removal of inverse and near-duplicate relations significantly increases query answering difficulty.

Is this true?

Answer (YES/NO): YES